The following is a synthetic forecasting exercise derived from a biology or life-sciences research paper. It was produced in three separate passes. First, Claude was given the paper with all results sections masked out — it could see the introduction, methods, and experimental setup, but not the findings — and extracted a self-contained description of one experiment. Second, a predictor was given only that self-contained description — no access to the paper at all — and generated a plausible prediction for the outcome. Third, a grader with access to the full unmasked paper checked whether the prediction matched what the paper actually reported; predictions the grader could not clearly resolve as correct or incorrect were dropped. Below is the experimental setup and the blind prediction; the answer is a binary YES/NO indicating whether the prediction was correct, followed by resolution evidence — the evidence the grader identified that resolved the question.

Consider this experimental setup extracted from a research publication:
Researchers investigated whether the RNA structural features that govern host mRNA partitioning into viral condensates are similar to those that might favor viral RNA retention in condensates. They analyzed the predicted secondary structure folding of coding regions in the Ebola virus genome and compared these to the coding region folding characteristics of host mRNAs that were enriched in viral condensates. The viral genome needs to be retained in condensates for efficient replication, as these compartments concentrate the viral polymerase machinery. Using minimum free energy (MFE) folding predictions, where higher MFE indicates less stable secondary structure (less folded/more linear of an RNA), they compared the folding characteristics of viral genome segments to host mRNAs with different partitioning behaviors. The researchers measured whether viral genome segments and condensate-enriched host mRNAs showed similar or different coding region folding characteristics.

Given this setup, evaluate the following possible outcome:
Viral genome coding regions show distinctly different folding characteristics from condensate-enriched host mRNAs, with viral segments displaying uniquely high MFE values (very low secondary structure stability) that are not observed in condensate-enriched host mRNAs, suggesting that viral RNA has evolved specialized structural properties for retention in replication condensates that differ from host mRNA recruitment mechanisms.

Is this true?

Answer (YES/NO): NO